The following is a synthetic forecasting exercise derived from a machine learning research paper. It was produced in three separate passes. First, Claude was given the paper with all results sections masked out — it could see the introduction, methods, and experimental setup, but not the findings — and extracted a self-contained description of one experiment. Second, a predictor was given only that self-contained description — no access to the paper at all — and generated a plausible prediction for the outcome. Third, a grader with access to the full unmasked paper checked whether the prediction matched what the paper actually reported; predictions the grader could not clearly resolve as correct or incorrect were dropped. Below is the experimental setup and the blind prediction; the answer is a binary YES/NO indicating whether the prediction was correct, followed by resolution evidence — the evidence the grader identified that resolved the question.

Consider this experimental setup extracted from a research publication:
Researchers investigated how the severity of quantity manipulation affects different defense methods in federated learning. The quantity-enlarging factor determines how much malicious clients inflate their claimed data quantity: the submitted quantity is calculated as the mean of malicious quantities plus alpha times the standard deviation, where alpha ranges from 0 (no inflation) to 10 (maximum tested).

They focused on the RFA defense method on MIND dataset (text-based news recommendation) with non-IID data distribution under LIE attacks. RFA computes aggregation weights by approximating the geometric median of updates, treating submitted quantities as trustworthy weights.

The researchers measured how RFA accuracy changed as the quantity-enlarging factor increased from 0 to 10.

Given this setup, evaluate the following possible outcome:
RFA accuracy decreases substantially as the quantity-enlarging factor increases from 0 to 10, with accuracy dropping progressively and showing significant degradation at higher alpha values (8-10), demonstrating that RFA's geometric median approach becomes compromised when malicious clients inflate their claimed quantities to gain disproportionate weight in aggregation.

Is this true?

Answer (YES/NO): NO